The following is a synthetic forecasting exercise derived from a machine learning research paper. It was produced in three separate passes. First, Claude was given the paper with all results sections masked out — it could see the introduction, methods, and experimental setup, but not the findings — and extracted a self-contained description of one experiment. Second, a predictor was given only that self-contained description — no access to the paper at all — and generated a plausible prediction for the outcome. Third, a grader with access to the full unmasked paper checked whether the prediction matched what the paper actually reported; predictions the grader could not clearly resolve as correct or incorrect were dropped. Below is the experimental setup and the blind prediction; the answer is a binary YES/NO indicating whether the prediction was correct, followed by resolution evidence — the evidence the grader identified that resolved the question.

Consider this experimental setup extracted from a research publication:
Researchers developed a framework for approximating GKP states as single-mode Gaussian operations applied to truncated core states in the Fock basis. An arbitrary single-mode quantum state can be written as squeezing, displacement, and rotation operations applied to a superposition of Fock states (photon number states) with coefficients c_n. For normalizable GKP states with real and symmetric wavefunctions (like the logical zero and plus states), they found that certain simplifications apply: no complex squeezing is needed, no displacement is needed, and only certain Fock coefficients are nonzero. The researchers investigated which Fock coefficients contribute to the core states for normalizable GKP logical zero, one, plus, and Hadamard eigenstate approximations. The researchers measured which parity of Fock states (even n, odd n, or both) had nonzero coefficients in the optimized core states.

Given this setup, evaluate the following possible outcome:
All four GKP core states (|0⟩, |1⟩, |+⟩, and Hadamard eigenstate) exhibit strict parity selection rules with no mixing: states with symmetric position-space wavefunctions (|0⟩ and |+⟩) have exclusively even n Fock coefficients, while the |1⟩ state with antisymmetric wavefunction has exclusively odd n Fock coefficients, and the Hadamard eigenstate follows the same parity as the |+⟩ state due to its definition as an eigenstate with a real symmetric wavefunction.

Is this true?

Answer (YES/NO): NO